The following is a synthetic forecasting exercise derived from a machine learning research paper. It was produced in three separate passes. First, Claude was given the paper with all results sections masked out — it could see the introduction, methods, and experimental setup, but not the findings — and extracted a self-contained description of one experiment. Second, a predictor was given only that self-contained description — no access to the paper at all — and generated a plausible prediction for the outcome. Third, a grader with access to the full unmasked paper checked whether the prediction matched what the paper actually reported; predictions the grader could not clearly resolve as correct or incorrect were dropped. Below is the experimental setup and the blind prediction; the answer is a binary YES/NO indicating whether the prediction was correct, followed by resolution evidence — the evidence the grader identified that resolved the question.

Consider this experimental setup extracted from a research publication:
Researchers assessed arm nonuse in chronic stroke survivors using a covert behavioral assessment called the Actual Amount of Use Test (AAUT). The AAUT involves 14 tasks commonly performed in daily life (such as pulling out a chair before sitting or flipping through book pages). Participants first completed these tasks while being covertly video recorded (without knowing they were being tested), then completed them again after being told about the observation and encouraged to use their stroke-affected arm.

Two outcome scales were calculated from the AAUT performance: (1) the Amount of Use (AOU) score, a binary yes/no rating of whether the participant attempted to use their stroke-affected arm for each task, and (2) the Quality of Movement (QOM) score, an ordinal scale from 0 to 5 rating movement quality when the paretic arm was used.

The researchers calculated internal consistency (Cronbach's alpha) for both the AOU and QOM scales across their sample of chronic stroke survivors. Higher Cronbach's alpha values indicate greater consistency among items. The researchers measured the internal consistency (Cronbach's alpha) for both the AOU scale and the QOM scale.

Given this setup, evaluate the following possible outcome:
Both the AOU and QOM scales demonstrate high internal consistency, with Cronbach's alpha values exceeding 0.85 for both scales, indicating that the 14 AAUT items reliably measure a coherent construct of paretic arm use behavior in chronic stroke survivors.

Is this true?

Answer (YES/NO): NO